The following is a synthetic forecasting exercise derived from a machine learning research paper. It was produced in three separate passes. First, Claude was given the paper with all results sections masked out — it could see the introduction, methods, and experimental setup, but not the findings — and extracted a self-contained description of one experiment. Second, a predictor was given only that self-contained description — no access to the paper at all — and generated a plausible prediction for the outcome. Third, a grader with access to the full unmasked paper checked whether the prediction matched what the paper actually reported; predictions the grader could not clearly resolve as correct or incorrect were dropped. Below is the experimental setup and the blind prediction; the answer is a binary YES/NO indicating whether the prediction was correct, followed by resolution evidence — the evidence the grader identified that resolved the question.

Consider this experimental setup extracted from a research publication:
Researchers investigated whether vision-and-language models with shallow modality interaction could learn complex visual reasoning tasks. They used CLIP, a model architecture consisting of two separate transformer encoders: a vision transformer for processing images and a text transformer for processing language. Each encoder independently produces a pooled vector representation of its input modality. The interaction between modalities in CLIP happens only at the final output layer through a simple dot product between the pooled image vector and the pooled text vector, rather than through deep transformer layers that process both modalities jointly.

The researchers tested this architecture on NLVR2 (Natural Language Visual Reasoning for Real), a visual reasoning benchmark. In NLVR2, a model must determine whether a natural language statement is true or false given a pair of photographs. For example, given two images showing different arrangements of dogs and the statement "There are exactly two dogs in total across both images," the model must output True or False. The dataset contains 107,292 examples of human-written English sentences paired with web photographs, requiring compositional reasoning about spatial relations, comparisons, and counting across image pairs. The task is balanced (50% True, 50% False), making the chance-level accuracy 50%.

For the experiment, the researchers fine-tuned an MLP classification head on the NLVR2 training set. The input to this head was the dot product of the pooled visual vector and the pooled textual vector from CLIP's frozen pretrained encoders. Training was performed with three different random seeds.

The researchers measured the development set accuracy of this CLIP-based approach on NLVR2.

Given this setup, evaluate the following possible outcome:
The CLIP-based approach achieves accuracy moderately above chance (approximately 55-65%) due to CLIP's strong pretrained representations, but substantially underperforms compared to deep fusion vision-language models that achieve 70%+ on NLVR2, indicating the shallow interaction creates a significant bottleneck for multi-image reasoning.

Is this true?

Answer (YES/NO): NO